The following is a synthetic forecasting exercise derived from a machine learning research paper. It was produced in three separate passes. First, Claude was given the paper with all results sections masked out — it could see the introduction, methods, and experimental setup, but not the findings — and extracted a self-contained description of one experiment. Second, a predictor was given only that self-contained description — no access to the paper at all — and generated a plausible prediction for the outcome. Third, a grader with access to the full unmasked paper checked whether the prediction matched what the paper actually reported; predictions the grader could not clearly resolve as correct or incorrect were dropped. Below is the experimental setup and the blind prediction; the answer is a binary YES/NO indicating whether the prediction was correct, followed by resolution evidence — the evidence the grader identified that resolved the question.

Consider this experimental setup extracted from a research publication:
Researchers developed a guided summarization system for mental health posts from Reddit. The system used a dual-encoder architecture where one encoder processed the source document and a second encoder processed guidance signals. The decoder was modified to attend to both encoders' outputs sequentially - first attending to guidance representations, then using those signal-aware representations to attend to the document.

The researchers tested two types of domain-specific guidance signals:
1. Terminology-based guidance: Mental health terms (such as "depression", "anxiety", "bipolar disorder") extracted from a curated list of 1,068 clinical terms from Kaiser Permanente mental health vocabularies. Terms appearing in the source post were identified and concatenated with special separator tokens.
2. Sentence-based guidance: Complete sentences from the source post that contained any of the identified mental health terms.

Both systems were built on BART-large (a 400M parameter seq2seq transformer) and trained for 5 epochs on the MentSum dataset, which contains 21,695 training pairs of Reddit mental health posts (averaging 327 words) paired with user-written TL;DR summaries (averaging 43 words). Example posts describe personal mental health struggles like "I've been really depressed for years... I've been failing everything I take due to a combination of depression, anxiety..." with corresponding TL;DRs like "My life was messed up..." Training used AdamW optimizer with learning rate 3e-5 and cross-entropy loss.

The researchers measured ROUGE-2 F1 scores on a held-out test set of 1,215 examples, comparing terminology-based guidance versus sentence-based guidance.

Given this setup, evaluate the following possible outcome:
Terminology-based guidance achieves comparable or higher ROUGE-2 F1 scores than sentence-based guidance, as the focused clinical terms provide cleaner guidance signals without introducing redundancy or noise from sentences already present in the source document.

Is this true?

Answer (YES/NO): NO